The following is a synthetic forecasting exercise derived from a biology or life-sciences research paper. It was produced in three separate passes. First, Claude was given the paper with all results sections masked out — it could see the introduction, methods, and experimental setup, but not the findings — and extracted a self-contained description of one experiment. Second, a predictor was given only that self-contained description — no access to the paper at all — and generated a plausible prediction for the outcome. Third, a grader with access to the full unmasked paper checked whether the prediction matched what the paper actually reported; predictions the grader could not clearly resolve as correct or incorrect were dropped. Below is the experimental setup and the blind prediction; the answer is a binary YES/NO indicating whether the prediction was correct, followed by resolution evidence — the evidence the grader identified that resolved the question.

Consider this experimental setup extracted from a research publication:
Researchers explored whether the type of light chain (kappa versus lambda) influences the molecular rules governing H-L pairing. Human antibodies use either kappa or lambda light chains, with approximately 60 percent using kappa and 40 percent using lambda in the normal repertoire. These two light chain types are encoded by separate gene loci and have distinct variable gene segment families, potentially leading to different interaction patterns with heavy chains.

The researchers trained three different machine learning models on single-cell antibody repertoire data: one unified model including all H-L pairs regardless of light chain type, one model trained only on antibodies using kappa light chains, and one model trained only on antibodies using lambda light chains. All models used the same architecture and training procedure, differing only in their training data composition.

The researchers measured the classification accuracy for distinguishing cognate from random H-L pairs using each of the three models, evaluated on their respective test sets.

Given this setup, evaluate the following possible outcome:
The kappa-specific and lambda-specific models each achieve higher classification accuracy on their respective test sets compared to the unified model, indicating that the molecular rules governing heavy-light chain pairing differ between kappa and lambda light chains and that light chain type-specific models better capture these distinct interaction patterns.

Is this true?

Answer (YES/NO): YES